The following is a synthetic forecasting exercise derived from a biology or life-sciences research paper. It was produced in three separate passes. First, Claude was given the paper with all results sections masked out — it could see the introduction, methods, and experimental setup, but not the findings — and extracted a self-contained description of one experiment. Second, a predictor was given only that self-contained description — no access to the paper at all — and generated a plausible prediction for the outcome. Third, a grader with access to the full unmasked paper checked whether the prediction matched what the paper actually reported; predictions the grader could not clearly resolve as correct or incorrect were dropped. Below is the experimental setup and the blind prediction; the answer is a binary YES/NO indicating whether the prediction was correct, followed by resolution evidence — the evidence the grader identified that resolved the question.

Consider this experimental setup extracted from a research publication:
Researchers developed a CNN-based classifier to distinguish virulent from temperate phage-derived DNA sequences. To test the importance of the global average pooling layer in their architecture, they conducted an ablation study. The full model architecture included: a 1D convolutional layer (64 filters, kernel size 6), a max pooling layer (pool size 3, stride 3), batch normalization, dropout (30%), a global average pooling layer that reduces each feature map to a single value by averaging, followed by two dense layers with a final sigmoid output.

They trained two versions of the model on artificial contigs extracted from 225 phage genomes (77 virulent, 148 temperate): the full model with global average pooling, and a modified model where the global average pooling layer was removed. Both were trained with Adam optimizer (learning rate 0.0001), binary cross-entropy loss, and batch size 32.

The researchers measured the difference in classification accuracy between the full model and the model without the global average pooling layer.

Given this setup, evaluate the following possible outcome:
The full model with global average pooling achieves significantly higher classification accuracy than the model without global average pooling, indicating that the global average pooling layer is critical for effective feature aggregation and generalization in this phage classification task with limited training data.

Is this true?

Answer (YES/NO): YES